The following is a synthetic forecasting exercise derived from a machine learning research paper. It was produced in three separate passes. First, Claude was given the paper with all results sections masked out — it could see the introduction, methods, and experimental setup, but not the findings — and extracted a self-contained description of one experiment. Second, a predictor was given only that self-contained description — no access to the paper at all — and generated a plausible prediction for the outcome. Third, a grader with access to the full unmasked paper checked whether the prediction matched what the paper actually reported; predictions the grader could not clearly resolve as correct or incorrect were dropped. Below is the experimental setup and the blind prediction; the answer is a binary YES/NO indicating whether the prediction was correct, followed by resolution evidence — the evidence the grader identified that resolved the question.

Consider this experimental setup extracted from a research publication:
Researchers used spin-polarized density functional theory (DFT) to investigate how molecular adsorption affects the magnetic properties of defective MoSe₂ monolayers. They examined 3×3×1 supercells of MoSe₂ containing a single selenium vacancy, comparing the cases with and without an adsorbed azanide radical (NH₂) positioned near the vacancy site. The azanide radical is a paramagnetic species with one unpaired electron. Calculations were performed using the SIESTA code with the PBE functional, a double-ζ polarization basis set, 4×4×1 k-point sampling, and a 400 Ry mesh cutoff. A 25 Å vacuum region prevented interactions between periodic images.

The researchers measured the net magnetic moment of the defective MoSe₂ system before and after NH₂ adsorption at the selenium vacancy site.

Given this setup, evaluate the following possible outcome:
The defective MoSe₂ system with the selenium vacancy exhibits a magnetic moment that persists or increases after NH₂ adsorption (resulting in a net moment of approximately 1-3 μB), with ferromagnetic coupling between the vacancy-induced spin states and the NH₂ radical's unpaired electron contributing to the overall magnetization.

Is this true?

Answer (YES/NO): NO